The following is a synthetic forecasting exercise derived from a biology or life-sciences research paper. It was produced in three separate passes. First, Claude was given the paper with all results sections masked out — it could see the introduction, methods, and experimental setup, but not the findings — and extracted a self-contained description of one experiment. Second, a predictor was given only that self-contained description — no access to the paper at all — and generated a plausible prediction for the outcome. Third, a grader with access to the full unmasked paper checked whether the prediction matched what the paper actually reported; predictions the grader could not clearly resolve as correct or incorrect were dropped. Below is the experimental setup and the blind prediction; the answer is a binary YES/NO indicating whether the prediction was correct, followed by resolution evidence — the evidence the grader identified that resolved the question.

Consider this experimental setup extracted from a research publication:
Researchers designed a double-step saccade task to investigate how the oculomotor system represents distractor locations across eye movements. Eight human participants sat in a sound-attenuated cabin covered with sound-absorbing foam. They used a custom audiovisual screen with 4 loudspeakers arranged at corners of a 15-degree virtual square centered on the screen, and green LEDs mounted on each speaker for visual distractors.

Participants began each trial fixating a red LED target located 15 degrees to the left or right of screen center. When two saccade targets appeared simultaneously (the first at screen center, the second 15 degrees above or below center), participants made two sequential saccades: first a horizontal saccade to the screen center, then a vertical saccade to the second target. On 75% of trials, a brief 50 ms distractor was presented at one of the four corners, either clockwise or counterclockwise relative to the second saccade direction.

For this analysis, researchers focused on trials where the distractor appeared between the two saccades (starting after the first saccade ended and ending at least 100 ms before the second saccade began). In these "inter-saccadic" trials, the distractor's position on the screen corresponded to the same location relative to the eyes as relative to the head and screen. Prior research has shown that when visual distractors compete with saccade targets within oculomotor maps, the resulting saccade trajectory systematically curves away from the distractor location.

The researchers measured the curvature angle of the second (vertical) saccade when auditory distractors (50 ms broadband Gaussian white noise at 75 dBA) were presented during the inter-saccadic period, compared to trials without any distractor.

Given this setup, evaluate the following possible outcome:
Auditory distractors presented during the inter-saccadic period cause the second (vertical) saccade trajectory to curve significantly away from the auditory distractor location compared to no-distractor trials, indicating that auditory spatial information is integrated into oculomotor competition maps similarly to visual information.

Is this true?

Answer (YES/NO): YES